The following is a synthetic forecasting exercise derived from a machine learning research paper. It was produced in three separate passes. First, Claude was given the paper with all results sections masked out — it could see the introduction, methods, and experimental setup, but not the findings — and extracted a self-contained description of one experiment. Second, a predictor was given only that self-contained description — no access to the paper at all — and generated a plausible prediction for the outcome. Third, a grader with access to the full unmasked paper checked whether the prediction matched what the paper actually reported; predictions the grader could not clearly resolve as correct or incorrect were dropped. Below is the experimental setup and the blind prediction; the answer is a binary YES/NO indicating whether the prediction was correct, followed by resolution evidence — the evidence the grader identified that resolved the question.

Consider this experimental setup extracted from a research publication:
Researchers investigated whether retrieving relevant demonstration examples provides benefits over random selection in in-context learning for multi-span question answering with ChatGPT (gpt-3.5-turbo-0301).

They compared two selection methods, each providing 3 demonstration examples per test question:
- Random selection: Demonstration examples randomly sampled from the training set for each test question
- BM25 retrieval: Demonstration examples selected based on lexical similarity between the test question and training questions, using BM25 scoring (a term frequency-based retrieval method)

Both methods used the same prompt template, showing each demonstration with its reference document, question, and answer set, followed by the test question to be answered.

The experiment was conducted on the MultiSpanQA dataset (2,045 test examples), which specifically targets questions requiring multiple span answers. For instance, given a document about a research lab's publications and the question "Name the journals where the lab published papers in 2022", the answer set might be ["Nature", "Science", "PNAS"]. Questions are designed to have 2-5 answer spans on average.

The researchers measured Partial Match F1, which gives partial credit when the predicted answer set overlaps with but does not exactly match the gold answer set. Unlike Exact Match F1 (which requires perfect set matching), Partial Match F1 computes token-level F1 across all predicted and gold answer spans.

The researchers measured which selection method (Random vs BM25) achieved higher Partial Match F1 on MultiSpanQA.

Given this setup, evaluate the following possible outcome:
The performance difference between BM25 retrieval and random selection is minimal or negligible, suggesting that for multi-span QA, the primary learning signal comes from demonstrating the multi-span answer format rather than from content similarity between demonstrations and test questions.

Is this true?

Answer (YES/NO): NO